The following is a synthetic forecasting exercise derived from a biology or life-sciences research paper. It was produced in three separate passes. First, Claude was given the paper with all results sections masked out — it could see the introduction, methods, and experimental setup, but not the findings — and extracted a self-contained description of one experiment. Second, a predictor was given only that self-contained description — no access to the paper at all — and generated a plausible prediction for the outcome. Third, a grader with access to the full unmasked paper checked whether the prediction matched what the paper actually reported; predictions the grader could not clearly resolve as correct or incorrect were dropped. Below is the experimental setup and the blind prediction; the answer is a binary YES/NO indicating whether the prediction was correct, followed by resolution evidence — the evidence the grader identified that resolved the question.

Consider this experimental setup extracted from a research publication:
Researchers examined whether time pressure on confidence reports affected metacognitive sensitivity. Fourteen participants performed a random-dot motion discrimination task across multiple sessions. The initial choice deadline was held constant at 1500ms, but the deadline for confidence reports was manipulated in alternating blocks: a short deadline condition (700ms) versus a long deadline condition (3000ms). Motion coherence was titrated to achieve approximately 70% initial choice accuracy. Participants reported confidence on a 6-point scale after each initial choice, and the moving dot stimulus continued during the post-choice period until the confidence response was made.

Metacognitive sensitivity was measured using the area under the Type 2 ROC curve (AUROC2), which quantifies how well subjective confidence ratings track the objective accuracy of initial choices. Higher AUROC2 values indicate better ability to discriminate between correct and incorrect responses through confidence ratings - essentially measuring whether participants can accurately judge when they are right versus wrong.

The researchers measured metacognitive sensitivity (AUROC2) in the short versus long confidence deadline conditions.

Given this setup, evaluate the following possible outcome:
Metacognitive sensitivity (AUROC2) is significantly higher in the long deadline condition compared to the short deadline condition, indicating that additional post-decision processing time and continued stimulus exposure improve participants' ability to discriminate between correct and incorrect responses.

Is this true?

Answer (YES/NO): YES